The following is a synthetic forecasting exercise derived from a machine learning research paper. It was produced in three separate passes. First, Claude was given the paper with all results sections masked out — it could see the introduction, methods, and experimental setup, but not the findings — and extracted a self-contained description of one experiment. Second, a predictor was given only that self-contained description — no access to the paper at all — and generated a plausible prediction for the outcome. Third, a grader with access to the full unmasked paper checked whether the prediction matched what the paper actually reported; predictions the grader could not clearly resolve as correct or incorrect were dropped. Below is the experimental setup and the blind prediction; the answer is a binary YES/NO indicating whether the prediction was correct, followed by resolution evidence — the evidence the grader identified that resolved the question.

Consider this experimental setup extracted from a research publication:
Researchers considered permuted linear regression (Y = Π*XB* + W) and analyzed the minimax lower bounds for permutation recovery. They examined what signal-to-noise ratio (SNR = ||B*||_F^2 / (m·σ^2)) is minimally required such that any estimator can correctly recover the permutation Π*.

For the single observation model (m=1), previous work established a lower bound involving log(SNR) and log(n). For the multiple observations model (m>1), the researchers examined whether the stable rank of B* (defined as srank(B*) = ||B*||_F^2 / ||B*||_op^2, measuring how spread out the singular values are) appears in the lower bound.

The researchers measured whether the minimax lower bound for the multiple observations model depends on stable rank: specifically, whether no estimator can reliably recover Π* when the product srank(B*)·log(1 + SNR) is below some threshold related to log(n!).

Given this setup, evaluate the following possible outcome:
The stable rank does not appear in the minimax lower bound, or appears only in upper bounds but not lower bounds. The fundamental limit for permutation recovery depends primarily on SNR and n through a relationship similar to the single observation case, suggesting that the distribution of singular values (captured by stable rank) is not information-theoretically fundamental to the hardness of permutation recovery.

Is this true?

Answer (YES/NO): NO